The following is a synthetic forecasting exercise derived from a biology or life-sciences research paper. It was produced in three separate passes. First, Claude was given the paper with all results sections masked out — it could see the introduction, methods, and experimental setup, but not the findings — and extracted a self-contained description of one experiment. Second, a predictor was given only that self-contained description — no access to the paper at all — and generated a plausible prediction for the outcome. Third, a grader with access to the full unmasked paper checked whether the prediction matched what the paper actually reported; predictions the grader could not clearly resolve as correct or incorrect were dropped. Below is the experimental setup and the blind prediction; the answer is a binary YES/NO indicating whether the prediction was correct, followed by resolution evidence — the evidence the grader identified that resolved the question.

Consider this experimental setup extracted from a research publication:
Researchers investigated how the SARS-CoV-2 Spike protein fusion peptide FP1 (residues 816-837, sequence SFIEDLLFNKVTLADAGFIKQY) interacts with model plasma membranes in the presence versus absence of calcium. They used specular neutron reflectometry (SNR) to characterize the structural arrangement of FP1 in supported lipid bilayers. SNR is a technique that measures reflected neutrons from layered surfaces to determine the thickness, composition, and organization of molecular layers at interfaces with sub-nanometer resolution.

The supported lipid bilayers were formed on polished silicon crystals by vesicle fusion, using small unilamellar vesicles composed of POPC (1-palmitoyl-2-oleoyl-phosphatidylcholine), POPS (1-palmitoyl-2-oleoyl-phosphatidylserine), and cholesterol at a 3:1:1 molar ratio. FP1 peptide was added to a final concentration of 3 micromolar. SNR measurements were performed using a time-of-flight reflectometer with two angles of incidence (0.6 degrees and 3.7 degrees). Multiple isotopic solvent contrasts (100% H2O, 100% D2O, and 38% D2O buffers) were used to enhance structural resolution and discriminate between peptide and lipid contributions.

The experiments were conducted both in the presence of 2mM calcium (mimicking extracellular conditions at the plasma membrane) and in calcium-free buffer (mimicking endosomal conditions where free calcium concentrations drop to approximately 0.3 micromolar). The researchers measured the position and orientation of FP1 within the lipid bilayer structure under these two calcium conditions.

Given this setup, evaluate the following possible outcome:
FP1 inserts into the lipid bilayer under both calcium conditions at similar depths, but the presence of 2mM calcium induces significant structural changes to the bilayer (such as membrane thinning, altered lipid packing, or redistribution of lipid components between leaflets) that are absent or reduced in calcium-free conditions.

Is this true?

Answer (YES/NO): NO